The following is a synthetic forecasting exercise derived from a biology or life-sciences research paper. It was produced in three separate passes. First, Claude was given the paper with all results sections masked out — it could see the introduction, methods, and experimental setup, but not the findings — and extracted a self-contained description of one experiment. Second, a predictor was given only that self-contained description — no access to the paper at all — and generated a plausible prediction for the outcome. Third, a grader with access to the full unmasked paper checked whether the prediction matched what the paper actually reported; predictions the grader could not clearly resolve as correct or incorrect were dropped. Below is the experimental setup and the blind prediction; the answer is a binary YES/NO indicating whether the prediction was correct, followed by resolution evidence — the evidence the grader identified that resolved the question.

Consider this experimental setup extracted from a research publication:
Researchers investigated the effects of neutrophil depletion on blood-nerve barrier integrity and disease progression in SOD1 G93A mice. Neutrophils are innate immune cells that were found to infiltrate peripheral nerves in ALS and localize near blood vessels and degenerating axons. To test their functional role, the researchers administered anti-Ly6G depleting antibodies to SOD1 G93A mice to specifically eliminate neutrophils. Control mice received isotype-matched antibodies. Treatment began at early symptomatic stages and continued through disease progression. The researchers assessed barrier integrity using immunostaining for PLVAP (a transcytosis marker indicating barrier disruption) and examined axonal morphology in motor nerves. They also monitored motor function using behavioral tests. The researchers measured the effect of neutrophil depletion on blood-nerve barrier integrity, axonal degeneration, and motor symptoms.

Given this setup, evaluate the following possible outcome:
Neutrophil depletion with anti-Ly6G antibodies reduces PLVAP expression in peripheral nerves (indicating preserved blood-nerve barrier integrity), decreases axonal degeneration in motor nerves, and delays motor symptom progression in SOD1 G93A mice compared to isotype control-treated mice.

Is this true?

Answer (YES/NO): NO